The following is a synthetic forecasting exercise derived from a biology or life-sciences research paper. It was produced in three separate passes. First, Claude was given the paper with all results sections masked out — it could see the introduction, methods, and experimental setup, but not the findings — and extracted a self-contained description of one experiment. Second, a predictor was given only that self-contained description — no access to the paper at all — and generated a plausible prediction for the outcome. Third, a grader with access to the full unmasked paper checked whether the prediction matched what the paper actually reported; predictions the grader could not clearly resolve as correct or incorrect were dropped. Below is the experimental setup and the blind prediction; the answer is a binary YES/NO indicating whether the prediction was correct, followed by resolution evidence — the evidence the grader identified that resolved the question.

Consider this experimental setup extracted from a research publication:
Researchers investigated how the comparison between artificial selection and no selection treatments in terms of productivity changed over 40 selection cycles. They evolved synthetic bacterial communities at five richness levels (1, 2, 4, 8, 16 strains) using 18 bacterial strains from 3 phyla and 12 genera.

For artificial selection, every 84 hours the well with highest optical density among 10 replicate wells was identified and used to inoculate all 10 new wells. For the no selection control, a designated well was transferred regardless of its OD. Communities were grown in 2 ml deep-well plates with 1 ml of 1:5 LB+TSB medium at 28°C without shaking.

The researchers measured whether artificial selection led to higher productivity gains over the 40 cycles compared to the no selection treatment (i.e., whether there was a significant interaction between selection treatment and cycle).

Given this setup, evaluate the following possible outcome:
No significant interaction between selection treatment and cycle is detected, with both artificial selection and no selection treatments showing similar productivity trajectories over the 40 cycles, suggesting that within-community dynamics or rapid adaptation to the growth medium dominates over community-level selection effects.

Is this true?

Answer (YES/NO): YES